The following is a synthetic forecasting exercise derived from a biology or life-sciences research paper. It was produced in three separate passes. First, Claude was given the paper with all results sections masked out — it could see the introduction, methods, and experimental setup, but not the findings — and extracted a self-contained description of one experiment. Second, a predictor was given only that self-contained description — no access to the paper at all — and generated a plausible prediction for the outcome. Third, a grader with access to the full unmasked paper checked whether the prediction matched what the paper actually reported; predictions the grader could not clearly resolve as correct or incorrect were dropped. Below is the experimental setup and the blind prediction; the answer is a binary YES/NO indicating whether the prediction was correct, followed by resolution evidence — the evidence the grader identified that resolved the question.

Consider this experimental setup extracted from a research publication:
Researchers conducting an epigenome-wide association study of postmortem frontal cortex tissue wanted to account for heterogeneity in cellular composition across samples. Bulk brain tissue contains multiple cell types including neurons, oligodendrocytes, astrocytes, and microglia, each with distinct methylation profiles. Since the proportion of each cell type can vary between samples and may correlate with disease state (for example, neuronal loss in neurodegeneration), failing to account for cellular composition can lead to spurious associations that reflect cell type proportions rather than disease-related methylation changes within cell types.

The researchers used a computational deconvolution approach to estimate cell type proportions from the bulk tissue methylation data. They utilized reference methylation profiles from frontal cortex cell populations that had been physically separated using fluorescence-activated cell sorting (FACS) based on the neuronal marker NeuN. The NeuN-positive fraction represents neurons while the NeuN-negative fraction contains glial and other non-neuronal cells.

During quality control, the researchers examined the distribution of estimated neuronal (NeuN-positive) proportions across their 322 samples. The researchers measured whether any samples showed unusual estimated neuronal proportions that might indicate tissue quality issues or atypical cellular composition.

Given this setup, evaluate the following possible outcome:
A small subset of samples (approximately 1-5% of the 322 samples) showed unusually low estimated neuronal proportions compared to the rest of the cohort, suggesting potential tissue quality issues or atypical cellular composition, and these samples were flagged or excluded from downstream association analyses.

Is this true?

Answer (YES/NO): NO